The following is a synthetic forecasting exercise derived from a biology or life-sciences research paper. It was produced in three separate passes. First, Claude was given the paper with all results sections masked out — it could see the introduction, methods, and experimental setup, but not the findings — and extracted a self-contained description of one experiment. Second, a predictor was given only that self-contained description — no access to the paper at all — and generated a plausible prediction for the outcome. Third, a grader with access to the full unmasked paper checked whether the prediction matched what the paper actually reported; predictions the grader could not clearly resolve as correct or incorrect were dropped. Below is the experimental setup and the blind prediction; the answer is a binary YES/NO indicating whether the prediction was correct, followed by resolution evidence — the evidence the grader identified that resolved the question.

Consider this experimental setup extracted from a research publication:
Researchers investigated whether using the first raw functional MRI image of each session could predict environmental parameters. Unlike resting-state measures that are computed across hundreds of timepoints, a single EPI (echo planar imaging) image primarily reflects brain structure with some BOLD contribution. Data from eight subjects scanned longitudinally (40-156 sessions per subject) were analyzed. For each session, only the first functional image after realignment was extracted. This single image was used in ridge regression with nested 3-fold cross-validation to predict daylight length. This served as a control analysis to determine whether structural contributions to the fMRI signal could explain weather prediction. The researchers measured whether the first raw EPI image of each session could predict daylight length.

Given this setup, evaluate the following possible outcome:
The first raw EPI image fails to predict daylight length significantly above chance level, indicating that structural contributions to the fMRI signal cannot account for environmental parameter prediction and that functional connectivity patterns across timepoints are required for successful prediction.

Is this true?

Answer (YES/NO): NO